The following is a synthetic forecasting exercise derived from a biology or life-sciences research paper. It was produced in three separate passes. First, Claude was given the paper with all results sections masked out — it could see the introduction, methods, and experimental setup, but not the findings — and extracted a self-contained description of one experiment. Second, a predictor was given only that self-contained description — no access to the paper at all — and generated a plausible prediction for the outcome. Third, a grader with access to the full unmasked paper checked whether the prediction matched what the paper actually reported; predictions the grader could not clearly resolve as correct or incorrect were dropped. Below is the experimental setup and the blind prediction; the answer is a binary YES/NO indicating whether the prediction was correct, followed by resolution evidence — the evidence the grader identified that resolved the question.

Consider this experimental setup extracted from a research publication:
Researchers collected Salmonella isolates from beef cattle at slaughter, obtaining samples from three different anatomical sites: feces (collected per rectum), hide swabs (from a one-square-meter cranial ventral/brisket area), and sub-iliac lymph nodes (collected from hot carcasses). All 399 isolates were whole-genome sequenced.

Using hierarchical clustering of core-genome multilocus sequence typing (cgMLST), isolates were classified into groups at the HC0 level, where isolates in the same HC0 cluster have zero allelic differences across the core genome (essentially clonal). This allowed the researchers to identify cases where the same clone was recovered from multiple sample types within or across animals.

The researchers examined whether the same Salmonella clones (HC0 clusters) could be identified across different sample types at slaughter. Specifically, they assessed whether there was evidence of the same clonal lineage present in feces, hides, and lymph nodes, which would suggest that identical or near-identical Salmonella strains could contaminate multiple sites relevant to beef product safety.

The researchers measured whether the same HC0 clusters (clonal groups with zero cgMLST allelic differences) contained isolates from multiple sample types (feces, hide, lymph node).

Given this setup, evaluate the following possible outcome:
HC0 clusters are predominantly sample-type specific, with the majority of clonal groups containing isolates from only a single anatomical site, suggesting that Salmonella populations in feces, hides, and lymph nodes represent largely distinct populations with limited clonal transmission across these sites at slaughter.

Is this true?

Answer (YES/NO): NO